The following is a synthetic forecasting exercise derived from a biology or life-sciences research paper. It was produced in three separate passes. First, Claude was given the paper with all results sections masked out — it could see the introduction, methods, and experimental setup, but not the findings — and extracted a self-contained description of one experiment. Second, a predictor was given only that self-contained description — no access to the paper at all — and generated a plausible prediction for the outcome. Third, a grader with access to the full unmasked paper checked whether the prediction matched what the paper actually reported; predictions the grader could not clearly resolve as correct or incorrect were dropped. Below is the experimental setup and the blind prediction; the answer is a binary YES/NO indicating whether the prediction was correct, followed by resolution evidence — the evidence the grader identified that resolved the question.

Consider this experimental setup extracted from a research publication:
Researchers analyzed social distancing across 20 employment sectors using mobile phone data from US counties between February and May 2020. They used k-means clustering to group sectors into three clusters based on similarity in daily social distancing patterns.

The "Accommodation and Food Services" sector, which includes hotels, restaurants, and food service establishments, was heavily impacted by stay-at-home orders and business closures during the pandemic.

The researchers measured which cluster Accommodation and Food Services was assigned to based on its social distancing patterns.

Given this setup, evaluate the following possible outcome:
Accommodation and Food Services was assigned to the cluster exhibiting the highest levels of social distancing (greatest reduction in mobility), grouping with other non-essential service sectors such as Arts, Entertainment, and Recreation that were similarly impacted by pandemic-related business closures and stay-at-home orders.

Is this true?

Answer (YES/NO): NO